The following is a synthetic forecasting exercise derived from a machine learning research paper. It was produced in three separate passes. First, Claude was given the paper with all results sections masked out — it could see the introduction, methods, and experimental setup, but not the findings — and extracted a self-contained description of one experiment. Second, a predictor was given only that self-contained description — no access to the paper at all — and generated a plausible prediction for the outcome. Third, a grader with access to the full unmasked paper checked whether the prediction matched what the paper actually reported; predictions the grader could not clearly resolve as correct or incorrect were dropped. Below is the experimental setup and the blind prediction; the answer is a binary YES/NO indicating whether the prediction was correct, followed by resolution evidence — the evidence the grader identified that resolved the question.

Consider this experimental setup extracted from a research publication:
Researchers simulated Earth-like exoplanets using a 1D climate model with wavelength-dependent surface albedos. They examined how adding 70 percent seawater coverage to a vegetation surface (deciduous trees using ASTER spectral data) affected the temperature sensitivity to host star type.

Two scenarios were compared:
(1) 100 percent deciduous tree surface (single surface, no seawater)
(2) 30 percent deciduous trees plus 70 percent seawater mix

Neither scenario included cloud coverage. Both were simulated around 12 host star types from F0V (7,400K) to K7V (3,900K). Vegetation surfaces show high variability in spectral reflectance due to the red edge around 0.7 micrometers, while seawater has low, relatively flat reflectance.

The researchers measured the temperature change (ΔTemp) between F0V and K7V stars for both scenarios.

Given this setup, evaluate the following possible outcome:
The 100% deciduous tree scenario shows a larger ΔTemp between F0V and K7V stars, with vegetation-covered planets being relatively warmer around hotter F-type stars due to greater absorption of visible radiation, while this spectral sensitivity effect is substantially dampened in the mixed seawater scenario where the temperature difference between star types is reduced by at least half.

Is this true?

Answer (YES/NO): NO